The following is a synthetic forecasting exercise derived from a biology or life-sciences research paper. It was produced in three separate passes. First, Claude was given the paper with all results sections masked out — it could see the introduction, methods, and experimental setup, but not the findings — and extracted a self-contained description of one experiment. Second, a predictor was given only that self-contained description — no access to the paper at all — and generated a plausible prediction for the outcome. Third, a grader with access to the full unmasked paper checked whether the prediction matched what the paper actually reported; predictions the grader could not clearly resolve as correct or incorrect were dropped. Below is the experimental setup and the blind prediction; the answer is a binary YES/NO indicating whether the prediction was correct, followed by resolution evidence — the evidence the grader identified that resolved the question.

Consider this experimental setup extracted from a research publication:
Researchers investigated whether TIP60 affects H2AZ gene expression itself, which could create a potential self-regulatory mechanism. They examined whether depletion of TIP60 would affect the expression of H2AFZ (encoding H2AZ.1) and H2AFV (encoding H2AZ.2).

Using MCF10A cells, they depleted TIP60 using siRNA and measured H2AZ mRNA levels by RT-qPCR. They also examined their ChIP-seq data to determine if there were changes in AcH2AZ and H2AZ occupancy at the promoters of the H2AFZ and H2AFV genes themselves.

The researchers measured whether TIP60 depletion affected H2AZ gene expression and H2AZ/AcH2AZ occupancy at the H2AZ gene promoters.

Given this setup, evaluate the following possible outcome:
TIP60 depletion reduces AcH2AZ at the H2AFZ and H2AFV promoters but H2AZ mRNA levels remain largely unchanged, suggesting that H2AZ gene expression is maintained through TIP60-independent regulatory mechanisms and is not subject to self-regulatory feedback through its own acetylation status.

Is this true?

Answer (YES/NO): NO